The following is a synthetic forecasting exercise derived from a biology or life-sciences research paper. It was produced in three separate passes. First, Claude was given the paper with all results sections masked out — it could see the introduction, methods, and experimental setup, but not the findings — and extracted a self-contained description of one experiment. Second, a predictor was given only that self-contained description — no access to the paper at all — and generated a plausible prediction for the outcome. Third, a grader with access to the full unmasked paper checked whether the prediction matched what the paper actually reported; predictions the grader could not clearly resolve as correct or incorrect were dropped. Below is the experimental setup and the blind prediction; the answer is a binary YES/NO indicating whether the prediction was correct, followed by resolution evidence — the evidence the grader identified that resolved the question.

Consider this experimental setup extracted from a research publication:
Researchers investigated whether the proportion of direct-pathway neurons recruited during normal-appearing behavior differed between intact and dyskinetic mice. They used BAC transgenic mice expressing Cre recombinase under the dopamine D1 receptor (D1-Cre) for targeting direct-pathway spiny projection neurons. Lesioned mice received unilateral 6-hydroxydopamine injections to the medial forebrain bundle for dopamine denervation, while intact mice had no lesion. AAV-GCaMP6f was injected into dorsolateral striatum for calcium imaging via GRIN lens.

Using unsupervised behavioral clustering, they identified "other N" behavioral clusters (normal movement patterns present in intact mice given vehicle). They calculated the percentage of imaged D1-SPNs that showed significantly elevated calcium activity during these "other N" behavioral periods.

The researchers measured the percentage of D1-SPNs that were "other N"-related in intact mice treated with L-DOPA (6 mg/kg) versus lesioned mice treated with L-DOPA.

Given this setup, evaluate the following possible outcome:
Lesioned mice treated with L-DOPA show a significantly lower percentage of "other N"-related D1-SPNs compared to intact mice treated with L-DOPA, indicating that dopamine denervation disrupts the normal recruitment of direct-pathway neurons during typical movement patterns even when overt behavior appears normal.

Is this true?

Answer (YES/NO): NO